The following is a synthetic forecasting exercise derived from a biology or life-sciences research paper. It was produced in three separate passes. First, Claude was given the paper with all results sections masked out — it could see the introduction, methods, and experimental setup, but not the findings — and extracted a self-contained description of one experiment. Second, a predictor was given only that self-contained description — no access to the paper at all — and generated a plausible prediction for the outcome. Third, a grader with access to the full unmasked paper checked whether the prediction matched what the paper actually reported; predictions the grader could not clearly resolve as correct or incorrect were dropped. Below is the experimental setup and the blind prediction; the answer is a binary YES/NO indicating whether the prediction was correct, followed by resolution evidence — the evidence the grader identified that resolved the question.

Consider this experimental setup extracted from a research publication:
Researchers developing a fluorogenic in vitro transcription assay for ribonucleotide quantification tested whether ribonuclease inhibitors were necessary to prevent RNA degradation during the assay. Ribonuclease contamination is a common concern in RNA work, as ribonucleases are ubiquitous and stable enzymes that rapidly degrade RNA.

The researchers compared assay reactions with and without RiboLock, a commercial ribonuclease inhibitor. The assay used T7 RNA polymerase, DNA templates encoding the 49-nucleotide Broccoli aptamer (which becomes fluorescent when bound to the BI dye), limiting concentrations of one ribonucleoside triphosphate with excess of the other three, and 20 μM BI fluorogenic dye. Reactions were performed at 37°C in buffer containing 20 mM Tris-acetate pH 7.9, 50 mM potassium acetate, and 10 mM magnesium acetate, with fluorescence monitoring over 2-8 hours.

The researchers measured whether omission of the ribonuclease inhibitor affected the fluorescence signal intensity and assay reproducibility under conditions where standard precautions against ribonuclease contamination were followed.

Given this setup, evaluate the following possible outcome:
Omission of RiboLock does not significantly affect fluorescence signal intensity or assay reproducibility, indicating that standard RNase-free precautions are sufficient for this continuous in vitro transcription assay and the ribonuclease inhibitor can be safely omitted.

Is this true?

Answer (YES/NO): YES